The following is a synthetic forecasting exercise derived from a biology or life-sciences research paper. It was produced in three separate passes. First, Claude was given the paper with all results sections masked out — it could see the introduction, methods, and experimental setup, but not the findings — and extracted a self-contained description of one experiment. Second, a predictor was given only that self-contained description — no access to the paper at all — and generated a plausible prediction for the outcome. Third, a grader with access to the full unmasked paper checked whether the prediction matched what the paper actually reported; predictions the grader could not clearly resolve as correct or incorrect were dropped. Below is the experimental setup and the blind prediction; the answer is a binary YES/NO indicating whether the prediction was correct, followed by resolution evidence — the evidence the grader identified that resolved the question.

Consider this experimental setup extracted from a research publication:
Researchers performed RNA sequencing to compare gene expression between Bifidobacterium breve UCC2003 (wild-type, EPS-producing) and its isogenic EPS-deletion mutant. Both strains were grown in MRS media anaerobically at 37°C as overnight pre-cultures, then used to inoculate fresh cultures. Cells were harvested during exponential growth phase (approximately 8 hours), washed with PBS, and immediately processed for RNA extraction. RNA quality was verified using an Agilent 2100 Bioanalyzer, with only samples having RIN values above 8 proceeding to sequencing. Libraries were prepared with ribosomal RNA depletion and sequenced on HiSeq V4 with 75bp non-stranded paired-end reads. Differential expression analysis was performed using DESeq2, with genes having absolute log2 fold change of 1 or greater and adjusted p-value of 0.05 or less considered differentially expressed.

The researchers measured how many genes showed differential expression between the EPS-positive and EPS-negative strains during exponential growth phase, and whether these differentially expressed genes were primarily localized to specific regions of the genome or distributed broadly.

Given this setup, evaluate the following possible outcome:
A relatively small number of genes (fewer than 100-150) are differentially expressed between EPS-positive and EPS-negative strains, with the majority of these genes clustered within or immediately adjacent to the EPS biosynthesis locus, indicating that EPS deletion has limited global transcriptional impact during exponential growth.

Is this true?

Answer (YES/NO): YES